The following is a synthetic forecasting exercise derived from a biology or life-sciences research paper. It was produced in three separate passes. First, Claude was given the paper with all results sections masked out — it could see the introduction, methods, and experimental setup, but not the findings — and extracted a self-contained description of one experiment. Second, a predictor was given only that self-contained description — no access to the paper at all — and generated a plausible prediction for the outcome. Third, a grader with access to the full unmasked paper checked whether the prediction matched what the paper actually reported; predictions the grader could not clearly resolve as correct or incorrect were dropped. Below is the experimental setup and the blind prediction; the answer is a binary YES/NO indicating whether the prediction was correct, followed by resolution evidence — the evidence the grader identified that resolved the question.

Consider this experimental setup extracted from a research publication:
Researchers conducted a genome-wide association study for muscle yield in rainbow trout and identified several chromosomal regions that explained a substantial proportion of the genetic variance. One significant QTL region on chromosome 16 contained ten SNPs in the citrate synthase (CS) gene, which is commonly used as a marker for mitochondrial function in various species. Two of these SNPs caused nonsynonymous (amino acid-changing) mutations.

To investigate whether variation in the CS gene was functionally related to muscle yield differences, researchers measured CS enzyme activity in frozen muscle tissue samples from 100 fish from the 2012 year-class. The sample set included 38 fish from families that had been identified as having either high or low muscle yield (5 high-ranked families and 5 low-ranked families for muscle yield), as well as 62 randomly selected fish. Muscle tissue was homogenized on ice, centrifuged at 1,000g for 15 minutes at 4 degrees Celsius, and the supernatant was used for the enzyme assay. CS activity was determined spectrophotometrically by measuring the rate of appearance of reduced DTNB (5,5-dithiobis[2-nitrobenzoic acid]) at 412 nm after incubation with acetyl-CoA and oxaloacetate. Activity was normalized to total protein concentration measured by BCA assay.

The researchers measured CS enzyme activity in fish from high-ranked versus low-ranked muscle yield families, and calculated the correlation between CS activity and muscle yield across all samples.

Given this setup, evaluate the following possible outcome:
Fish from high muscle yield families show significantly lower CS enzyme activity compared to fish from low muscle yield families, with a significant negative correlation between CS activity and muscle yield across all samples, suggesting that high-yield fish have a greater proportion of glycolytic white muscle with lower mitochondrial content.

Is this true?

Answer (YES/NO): NO